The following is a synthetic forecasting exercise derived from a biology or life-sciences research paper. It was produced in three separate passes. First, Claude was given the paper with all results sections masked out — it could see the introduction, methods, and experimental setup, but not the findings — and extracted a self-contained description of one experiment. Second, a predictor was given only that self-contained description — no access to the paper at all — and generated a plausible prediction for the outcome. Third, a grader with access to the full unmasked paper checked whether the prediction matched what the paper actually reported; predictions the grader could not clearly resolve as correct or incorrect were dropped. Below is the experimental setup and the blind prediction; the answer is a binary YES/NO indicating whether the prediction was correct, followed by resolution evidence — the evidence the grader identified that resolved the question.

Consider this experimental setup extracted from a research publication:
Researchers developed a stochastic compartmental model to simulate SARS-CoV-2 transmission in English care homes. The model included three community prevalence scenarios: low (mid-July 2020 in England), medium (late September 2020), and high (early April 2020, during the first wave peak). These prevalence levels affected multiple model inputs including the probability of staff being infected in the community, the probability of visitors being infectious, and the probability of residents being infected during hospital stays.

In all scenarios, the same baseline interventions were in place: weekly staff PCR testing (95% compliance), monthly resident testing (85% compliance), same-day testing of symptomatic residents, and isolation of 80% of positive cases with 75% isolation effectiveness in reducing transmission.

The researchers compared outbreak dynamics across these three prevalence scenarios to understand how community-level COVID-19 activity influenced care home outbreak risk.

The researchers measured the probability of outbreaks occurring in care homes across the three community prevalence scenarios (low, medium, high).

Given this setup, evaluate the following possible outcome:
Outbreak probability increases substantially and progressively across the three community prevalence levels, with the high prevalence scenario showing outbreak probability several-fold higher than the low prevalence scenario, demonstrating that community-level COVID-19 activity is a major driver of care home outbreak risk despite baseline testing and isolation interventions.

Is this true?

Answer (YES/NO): YES